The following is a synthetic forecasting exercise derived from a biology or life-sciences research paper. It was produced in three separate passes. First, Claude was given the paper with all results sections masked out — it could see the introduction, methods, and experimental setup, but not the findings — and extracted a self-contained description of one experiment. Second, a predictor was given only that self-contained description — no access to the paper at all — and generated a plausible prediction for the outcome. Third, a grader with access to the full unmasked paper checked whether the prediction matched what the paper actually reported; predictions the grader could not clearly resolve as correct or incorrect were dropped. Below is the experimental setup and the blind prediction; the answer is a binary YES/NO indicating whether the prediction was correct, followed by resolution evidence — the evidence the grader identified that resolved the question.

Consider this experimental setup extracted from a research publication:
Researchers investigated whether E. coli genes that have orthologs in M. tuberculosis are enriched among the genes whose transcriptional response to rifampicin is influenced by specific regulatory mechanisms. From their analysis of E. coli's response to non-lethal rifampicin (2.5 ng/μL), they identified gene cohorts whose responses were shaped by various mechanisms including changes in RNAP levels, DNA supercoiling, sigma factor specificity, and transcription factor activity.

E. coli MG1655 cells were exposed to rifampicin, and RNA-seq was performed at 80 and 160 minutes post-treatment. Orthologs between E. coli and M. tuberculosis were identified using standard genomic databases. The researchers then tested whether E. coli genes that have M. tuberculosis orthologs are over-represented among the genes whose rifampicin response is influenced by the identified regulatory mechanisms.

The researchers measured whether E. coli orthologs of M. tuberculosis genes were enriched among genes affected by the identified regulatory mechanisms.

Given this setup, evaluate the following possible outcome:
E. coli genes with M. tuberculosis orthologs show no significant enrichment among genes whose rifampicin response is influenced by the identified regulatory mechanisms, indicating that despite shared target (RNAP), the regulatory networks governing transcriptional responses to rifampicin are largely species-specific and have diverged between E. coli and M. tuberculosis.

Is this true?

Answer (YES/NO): NO